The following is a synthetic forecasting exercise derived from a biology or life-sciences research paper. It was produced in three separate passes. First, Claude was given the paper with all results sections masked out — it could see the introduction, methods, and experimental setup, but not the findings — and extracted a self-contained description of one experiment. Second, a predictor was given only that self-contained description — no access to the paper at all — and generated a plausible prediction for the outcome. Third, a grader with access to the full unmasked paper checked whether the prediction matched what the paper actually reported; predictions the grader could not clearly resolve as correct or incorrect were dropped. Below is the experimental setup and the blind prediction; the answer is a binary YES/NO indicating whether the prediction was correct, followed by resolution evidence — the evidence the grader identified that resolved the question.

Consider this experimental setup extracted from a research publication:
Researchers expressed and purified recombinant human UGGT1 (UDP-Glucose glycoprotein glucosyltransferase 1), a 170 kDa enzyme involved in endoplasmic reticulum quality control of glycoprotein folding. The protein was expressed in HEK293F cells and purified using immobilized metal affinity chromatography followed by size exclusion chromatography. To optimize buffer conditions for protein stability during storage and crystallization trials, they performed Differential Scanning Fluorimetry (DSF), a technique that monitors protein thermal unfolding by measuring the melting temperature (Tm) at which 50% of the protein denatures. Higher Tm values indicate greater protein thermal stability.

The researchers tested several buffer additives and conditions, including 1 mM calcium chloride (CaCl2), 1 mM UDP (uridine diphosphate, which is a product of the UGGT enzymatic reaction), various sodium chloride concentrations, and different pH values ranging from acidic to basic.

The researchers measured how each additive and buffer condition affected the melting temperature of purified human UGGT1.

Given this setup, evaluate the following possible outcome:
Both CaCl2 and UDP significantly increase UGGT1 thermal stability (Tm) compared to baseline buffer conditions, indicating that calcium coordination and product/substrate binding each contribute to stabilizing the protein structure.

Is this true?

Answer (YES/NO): NO